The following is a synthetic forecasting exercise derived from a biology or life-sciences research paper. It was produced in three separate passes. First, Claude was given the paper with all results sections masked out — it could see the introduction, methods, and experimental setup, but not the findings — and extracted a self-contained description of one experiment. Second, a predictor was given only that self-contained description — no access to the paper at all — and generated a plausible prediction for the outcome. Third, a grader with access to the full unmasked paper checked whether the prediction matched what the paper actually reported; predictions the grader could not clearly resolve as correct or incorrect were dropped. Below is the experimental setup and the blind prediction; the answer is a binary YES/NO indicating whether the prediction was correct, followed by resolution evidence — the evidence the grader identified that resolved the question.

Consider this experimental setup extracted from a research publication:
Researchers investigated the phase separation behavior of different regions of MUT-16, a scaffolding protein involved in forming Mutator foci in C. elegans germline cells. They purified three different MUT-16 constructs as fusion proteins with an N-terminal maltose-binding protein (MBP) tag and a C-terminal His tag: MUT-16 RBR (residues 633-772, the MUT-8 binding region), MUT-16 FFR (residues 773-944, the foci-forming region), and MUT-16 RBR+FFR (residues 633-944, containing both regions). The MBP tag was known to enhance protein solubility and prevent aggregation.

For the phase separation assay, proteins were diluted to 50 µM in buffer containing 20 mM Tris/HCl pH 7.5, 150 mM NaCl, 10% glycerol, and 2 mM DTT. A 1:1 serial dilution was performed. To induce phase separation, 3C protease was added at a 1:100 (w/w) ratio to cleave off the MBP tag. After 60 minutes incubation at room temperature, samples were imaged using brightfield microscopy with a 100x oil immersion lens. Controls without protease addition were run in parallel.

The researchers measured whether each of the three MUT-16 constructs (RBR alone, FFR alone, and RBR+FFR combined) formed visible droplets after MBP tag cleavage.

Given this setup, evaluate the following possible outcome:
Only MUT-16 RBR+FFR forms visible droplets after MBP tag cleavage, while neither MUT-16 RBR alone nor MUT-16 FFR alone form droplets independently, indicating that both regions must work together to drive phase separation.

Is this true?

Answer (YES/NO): NO